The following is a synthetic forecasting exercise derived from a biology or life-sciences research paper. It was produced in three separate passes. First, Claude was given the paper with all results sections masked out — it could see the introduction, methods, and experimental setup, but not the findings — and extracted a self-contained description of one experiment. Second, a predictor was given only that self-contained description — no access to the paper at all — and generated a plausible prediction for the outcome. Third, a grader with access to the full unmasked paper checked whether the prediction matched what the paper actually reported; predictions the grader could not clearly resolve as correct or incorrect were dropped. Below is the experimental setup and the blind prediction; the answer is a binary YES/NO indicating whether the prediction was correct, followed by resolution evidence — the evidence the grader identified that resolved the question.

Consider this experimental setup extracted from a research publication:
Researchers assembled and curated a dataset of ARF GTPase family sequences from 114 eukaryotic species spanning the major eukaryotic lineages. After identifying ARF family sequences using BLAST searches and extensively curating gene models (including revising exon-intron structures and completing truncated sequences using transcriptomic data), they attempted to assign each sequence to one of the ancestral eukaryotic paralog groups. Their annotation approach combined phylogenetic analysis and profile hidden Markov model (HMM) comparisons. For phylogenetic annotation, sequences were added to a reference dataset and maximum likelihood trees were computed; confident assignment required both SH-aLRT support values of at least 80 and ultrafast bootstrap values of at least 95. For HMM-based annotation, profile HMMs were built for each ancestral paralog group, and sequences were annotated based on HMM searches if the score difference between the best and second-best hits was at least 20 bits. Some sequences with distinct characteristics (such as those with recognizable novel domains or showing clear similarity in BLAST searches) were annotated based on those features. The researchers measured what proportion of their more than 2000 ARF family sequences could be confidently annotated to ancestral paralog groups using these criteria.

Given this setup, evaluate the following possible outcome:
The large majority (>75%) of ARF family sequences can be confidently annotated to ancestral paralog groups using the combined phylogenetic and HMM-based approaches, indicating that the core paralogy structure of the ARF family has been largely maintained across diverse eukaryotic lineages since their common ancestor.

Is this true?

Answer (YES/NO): YES